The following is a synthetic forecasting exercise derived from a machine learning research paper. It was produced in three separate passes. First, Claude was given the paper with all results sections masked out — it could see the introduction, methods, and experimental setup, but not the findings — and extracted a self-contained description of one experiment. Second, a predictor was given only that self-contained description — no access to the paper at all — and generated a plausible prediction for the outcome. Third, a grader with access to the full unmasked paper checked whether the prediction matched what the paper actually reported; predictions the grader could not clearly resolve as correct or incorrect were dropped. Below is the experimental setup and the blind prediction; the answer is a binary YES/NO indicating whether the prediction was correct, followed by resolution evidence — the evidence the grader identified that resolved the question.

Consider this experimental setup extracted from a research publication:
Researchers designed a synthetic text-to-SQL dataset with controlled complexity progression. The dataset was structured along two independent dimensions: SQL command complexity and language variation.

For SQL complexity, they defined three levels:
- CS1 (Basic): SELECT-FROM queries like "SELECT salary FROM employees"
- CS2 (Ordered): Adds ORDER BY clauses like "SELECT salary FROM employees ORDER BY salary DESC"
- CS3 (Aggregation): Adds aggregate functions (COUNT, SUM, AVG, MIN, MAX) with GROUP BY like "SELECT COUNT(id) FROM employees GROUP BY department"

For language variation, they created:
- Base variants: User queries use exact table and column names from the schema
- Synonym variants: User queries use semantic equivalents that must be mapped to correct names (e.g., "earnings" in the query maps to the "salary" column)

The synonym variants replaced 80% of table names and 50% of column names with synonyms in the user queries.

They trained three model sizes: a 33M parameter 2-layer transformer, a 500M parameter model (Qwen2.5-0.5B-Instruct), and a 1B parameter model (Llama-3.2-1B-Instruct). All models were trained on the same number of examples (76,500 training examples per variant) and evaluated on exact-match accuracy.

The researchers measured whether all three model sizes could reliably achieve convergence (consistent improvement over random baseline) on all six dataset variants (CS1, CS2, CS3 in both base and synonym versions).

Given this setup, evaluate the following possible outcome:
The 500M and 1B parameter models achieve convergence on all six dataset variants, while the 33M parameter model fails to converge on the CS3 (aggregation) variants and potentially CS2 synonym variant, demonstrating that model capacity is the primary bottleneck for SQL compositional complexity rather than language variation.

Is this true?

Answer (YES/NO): NO